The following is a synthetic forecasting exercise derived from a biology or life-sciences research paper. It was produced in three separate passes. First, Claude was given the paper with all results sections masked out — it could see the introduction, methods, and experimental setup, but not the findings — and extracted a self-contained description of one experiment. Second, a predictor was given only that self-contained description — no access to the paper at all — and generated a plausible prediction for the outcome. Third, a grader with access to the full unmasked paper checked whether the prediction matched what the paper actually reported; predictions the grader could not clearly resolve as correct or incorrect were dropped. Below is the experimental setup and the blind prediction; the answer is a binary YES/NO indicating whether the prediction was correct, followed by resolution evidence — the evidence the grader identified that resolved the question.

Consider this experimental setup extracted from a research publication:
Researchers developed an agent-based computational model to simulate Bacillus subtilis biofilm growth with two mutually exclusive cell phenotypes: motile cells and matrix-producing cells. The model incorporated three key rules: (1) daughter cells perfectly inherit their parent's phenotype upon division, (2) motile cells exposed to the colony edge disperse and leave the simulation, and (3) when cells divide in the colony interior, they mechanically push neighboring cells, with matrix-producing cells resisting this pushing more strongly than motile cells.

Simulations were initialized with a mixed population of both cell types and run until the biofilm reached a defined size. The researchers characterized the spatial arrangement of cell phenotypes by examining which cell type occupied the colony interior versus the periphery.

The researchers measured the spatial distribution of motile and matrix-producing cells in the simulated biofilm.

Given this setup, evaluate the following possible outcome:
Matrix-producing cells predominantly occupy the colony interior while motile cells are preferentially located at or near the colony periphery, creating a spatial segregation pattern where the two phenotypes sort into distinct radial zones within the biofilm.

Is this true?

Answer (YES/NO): NO